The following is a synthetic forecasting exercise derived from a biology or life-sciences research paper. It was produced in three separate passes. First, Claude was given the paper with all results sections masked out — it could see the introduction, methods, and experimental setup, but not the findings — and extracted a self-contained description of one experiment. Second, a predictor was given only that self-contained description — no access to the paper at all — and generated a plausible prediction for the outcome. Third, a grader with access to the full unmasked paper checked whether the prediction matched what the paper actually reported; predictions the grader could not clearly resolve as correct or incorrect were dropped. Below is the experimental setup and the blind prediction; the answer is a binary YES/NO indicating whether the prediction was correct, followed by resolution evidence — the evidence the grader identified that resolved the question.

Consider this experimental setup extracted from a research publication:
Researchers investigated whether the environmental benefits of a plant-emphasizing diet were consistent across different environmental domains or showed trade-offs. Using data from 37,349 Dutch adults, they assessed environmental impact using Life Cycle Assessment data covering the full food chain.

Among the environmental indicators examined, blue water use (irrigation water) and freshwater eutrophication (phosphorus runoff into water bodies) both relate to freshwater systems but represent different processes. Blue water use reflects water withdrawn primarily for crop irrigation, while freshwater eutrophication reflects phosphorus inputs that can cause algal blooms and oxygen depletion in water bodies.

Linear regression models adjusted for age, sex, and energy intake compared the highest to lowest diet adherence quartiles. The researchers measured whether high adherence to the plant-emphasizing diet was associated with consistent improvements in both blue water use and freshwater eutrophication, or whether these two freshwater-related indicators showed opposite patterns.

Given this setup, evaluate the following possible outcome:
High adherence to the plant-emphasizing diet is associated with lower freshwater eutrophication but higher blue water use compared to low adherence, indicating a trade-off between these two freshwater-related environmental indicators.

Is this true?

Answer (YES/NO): YES